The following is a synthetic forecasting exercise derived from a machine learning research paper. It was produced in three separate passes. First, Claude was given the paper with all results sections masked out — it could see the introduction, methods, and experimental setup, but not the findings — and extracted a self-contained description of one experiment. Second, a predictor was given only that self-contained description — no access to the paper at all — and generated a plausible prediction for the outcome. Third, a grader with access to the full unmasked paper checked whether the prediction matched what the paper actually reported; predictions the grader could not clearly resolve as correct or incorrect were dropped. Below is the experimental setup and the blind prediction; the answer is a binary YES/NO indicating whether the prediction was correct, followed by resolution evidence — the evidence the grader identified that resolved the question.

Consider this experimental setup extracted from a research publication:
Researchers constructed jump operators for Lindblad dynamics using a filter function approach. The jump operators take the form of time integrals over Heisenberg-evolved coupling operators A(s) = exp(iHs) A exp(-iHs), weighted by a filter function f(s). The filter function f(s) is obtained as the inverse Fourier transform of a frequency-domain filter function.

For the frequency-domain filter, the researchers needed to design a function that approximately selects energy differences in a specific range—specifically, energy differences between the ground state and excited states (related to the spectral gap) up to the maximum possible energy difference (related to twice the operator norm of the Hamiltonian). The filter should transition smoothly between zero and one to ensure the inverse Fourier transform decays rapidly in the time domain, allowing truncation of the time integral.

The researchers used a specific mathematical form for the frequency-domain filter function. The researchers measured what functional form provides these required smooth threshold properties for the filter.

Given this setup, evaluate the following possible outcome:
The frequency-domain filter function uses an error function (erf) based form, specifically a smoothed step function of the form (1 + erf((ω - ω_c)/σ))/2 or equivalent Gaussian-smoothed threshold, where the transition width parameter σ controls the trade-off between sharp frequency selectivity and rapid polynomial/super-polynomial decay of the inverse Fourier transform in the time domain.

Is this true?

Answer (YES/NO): NO